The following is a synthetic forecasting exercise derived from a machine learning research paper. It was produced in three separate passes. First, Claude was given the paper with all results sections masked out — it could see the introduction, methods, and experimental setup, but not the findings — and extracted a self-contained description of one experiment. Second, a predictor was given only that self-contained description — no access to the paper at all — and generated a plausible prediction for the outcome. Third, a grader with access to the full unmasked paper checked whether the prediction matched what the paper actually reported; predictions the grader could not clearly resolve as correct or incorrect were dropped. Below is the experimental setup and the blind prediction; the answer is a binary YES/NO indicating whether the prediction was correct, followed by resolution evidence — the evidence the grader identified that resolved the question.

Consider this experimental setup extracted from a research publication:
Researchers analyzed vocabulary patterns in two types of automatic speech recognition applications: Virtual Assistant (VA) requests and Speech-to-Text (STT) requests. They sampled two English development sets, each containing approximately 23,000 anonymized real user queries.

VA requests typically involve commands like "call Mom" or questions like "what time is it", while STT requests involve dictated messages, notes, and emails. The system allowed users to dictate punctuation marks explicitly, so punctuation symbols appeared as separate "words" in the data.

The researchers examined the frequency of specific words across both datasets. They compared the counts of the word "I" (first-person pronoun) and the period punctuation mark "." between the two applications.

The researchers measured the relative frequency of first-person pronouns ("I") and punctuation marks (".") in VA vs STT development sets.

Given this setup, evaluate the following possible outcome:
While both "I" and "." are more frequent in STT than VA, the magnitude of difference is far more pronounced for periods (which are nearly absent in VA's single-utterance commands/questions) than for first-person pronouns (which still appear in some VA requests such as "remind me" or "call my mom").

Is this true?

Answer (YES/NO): YES